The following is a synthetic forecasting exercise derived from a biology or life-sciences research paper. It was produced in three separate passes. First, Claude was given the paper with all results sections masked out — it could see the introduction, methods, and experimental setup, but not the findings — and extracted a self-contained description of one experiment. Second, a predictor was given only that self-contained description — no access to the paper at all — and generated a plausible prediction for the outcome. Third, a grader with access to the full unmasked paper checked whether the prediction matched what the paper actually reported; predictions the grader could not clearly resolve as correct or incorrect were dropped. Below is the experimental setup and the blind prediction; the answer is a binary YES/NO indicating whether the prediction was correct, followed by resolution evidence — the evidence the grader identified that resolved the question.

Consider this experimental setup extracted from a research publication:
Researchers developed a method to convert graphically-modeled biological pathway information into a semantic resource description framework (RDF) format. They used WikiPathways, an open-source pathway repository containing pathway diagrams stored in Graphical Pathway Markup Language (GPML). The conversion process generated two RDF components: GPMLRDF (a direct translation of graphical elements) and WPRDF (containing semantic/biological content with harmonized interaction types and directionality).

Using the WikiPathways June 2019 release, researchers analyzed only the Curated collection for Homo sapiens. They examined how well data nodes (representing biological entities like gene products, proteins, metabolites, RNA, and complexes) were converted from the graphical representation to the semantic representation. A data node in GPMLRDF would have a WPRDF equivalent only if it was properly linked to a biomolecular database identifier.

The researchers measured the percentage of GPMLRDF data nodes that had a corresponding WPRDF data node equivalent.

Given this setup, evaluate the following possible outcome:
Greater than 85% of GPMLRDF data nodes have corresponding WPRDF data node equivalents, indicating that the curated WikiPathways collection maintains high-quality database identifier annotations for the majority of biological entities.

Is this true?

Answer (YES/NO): YES